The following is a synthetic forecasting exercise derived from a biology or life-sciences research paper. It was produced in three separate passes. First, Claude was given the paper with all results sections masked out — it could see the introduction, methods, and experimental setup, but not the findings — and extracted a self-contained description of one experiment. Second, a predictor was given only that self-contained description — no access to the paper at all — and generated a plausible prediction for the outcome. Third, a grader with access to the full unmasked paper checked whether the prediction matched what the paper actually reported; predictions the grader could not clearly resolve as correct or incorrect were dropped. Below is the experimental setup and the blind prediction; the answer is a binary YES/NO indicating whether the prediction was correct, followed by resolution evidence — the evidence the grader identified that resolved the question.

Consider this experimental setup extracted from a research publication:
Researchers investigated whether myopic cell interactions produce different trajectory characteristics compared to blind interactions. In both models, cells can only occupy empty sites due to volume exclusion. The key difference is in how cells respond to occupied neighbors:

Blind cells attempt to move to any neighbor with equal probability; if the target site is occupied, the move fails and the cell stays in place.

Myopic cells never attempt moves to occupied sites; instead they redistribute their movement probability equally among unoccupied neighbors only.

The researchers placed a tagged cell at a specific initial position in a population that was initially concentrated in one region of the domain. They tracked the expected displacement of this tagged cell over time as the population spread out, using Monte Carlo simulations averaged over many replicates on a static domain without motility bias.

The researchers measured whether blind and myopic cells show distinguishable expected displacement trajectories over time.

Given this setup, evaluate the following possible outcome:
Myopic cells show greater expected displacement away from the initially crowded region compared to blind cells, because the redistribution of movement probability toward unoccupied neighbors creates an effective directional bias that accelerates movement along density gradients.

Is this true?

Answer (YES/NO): YES